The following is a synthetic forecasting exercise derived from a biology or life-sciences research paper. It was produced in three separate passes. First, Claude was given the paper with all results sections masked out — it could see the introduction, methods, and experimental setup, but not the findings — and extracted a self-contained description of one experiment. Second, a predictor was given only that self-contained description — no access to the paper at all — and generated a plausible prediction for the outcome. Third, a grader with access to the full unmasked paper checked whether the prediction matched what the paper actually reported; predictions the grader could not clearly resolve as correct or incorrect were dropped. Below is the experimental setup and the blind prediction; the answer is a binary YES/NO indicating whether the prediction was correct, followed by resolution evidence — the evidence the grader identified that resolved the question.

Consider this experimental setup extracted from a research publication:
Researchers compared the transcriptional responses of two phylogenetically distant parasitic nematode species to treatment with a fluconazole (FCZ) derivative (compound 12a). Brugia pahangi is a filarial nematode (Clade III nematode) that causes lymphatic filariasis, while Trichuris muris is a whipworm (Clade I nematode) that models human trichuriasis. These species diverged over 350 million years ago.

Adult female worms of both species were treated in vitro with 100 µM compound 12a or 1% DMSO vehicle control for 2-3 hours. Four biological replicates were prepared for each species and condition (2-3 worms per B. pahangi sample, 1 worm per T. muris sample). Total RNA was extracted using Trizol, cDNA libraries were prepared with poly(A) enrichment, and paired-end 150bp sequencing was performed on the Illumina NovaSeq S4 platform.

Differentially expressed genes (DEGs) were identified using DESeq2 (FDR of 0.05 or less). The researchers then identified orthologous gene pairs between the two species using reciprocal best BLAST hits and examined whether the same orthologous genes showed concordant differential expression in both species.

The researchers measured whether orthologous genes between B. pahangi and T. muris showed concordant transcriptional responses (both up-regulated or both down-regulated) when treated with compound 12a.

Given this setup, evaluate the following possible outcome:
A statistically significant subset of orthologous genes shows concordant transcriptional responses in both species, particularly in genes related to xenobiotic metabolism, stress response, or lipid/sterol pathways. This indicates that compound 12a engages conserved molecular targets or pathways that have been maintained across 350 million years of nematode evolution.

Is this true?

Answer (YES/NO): NO